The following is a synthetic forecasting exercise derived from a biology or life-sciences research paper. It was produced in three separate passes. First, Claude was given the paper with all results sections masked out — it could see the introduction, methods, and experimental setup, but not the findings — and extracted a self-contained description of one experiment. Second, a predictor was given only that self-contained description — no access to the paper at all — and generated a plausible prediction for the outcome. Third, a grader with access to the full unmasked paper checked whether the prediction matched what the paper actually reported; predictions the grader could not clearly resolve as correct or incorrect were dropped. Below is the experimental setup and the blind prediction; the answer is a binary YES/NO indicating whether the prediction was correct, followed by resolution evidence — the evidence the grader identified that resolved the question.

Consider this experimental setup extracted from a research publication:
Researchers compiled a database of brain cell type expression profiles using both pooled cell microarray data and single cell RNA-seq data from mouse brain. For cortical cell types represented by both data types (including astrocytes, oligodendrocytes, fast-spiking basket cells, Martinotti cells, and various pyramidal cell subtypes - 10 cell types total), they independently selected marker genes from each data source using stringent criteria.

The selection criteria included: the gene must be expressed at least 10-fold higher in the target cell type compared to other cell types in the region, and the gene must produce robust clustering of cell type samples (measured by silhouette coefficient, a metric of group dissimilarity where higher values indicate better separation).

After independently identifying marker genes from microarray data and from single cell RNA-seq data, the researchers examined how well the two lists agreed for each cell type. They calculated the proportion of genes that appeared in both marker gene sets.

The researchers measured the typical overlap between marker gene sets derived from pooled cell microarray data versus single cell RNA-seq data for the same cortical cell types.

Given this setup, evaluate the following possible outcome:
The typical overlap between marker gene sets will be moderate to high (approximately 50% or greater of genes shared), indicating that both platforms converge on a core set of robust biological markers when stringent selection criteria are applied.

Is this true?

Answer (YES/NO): YES